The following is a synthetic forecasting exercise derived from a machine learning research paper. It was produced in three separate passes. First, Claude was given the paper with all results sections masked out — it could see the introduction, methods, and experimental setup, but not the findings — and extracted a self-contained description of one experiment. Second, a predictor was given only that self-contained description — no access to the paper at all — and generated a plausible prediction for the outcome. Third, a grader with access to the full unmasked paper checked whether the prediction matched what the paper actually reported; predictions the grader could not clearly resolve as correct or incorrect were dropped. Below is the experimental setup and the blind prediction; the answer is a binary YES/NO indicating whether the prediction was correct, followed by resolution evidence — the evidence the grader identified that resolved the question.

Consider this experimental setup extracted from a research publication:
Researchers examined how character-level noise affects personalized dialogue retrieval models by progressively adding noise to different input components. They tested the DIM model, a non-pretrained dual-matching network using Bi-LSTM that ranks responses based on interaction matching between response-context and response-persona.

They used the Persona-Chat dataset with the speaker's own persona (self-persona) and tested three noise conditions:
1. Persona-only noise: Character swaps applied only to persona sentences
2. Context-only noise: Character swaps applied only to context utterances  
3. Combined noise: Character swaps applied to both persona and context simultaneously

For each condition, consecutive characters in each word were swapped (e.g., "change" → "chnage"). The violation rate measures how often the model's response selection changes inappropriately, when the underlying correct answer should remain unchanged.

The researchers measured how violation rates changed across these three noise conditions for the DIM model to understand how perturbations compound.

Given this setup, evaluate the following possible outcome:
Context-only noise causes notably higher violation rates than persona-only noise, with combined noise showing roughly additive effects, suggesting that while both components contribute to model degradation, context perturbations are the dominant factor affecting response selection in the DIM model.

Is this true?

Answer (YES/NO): NO